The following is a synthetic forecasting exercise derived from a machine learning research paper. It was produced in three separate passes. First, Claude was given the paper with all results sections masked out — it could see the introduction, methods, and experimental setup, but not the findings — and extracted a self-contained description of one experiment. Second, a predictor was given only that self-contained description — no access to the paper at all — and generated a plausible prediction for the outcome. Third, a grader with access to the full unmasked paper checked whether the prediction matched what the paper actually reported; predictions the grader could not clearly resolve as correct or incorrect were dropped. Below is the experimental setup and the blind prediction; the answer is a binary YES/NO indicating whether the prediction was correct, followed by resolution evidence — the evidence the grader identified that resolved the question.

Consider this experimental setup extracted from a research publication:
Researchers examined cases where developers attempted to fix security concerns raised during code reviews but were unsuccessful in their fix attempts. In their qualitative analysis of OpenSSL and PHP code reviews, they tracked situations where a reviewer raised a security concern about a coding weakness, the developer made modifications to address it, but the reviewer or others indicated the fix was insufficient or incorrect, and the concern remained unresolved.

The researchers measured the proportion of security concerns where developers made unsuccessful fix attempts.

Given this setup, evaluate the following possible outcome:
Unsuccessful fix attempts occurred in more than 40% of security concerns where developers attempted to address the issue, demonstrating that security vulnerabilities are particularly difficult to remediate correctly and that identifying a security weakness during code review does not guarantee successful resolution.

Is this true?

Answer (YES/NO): NO